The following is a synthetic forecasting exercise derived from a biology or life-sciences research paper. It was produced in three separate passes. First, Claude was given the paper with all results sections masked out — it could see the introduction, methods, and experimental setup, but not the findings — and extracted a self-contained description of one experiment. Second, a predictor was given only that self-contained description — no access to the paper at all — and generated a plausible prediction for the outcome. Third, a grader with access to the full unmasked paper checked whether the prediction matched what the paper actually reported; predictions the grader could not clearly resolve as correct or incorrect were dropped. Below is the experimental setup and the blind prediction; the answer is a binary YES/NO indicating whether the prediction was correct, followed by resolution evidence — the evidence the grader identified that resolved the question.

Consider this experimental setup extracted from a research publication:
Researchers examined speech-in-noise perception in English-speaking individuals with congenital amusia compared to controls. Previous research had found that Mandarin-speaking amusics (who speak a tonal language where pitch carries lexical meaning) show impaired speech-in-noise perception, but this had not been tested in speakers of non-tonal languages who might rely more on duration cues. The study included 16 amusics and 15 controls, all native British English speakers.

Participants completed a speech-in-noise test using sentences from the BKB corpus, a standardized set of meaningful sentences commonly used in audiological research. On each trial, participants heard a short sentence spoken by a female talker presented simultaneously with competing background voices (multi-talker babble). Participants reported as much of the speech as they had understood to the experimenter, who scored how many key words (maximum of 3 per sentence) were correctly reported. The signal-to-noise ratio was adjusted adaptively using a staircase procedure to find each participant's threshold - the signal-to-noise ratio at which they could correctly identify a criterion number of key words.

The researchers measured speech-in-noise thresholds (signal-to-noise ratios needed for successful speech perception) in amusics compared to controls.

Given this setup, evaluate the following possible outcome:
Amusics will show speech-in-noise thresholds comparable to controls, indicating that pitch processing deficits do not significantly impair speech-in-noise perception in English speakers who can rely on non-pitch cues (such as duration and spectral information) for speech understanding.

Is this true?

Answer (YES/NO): YES